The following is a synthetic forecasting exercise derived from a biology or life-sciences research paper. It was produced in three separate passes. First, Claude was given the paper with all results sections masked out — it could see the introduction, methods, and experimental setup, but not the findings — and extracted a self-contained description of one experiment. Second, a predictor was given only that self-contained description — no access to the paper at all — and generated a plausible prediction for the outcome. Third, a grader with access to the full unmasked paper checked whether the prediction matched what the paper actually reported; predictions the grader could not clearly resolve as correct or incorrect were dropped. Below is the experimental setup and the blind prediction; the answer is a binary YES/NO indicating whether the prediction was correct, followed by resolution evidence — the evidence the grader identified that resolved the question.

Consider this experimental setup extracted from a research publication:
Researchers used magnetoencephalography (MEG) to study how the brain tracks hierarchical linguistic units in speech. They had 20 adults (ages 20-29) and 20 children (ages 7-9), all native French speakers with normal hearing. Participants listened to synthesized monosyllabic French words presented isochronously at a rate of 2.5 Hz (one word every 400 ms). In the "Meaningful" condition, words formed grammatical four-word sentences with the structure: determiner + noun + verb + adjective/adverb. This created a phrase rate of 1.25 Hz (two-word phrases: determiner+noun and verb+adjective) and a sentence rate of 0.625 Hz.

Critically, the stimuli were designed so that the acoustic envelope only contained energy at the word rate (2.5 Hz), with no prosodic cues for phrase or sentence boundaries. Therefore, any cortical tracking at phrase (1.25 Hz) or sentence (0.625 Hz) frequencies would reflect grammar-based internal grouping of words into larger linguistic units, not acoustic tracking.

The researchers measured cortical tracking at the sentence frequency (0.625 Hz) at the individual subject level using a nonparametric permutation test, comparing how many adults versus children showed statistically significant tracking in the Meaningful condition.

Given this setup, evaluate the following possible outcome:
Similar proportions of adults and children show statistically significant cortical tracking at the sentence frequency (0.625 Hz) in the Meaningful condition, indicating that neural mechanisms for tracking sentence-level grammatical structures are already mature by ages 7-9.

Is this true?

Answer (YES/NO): NO